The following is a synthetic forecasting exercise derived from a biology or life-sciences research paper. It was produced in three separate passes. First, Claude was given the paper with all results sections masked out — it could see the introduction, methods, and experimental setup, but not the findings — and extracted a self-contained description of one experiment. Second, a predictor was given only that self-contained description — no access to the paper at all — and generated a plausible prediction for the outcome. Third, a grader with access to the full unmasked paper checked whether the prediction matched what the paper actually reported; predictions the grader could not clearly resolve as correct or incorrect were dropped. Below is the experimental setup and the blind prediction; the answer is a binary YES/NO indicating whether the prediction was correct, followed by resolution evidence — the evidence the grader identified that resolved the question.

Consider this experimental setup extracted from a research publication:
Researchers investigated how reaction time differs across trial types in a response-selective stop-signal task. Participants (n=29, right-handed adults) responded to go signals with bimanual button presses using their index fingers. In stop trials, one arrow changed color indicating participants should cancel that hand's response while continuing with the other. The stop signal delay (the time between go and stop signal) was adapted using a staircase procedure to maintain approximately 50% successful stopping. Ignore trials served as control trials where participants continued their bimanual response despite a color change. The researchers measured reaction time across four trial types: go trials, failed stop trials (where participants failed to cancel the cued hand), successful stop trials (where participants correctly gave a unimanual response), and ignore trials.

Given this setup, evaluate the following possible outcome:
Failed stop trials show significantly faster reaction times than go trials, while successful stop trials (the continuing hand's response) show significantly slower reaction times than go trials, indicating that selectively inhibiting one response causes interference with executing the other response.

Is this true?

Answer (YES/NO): YES